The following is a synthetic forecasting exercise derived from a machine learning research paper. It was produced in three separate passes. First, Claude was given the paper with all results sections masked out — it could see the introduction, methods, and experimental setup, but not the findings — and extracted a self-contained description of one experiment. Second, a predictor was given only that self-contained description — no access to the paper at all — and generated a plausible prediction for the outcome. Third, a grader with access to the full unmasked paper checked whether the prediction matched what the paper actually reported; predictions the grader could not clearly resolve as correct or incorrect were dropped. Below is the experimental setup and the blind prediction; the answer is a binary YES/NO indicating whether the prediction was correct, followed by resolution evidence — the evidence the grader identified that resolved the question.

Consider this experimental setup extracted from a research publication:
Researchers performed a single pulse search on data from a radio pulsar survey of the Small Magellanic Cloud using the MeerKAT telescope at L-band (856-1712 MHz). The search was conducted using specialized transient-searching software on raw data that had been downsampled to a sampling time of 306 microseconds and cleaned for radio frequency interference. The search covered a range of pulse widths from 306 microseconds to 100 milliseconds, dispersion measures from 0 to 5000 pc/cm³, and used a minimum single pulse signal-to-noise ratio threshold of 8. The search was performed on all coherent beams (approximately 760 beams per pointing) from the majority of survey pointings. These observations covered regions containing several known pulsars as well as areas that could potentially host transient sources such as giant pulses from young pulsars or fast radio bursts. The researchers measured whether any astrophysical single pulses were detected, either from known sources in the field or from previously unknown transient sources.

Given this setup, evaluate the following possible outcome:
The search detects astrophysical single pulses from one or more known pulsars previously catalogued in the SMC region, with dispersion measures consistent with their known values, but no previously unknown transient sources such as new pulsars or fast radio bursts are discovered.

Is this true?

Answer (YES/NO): YES